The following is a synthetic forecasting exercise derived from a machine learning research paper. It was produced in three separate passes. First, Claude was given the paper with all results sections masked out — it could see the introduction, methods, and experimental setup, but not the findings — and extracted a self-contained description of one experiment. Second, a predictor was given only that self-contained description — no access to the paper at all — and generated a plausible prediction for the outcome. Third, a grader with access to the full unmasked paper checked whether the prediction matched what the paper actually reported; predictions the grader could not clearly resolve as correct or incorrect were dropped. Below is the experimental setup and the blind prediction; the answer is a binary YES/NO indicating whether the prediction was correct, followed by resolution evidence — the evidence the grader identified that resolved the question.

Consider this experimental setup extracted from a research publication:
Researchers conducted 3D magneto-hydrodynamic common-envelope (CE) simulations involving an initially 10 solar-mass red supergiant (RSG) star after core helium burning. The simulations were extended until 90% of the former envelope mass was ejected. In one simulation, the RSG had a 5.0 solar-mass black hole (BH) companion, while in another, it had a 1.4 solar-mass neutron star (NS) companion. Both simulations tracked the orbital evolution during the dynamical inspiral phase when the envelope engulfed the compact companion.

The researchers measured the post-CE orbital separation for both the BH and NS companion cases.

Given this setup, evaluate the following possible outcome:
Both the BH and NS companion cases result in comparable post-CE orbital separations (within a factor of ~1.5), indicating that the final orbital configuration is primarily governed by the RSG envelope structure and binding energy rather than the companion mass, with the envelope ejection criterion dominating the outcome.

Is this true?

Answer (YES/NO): NO